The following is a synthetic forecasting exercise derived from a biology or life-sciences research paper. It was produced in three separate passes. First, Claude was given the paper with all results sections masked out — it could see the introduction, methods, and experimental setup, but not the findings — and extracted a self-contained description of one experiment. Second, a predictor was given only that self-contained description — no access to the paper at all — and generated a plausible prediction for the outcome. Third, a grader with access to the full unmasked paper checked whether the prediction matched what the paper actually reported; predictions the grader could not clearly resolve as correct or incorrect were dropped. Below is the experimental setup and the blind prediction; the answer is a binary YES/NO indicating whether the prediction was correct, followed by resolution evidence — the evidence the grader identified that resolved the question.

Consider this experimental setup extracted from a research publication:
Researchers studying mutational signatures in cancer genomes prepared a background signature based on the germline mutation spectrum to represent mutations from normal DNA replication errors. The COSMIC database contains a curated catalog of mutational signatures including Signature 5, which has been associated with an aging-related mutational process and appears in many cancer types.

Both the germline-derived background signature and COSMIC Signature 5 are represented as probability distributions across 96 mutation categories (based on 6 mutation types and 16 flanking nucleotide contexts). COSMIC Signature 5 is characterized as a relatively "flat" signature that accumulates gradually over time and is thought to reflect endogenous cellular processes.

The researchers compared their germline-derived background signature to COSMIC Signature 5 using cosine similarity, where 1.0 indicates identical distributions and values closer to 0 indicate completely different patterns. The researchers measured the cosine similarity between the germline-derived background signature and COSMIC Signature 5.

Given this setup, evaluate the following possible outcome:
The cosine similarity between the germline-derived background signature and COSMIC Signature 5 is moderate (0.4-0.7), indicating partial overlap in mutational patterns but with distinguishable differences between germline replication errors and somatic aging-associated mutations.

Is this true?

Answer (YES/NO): NO